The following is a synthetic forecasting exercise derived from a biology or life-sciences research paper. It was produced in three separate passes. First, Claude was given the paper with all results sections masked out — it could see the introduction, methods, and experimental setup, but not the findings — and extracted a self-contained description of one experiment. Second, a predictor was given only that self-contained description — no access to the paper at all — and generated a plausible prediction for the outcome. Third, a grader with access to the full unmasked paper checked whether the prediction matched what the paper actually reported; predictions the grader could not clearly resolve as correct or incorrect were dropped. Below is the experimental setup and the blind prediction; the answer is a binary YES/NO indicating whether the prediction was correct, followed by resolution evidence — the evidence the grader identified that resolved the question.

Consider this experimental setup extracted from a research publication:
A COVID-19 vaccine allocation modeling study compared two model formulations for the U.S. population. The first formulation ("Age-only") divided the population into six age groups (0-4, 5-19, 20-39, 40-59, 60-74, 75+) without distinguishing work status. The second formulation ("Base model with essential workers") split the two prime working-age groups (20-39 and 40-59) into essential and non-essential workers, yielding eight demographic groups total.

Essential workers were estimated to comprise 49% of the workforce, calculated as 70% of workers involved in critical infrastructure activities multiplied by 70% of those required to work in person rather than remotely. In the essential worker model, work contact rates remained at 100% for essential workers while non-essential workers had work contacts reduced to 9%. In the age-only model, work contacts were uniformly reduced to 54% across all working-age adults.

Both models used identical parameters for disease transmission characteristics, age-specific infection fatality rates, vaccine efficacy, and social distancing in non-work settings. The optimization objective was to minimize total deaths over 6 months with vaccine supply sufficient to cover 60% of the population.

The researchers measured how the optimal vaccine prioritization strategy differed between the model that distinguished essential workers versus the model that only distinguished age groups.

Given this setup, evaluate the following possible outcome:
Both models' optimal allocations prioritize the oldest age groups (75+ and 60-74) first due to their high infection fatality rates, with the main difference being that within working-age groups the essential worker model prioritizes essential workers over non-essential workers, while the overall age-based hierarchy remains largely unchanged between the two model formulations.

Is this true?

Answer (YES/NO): NO